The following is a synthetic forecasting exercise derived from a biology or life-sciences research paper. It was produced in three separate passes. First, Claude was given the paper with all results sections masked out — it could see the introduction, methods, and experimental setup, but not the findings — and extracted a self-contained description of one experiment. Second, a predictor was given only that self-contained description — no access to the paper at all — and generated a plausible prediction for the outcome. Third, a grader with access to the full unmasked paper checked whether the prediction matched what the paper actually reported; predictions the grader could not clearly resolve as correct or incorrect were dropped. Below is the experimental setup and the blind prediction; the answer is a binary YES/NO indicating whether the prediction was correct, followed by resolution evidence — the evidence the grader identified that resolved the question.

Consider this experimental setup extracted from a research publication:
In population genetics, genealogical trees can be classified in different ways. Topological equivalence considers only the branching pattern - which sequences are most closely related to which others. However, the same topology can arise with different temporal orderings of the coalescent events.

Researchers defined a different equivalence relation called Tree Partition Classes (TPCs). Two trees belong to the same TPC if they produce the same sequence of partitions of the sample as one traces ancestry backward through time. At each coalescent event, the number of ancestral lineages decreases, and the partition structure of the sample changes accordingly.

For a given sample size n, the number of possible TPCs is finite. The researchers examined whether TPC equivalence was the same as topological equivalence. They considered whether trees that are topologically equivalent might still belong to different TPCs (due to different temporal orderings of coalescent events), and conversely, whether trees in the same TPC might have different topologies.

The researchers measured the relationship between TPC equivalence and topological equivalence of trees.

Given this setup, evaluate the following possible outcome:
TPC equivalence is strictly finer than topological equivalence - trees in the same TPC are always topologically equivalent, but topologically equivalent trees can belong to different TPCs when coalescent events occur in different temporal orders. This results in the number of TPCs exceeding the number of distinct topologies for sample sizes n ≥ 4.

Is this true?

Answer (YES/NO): NO